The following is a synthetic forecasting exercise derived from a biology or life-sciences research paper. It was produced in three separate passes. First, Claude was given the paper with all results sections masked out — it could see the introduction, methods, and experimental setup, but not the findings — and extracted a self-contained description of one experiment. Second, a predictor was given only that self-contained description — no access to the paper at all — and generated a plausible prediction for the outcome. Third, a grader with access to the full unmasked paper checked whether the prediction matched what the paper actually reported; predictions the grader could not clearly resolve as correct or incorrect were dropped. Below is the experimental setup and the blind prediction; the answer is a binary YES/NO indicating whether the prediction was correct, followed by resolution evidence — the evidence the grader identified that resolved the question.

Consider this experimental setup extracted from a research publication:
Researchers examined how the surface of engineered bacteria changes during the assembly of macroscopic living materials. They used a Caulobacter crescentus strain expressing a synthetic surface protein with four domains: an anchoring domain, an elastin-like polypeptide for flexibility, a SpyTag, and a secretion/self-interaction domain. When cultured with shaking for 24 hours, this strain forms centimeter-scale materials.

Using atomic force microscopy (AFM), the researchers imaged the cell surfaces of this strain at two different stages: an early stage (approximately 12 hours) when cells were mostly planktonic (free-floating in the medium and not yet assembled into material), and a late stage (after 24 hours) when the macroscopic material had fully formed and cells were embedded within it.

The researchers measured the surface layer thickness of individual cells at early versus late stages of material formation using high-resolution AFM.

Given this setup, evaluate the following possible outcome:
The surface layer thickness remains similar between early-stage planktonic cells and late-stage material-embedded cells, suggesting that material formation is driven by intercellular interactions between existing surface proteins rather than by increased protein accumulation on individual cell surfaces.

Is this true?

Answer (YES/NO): NO